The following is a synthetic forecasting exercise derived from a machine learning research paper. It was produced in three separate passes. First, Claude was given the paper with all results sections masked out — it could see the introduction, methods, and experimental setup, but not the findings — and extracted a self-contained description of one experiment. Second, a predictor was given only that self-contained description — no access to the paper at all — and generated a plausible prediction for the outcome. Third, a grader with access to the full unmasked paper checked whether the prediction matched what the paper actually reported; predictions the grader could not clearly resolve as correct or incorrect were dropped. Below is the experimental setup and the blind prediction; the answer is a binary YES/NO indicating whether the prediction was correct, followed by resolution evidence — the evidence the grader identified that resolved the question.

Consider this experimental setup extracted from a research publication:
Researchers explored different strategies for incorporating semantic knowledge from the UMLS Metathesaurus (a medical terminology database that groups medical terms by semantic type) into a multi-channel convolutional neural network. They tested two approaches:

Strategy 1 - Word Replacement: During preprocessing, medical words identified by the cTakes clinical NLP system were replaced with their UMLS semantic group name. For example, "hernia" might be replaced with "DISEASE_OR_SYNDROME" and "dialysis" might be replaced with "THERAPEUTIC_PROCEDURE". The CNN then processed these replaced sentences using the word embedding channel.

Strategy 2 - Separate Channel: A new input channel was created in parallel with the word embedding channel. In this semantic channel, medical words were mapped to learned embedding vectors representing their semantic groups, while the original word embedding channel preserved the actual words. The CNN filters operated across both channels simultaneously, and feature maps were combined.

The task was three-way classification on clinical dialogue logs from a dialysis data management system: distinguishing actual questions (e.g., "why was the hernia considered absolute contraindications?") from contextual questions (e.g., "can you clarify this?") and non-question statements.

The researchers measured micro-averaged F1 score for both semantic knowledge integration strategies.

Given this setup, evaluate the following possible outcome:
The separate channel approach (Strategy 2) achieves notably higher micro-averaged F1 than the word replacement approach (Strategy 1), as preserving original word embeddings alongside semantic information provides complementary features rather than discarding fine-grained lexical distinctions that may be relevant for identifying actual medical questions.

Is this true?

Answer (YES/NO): YES